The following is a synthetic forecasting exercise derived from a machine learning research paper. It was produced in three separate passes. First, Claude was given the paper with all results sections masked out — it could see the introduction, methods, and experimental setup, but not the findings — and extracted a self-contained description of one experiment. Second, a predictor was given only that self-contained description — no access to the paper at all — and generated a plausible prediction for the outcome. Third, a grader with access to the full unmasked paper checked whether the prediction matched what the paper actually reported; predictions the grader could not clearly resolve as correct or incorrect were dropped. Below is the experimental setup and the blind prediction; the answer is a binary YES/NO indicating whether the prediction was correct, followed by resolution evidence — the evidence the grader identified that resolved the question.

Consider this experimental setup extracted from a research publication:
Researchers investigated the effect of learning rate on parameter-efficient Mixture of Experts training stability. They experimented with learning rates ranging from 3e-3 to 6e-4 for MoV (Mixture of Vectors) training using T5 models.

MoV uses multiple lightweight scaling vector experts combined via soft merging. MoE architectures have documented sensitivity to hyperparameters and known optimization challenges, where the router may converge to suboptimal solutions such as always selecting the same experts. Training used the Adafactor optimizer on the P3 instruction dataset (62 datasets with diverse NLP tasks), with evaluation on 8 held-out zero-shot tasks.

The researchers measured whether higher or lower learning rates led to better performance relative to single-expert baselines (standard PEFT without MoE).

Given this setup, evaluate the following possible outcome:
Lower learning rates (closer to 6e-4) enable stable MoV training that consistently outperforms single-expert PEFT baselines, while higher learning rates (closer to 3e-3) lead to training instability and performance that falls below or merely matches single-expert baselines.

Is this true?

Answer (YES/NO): NO